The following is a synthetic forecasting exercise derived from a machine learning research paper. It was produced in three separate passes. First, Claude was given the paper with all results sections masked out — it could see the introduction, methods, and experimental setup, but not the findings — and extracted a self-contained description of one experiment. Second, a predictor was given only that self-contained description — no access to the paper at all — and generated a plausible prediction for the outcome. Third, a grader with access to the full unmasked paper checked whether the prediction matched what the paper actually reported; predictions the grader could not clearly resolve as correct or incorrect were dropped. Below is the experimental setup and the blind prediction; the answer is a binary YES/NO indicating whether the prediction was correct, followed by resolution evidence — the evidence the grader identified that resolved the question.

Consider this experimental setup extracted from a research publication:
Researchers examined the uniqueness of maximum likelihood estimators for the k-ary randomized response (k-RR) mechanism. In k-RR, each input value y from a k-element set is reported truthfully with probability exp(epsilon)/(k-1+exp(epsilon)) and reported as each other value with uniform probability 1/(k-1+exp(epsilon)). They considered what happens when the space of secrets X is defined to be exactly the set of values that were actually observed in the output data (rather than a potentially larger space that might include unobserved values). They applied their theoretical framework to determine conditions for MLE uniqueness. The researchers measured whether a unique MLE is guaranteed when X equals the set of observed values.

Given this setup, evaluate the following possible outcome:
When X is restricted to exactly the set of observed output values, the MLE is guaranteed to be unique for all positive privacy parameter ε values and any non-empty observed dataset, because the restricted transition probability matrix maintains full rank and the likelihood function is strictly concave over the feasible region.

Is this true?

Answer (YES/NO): NO